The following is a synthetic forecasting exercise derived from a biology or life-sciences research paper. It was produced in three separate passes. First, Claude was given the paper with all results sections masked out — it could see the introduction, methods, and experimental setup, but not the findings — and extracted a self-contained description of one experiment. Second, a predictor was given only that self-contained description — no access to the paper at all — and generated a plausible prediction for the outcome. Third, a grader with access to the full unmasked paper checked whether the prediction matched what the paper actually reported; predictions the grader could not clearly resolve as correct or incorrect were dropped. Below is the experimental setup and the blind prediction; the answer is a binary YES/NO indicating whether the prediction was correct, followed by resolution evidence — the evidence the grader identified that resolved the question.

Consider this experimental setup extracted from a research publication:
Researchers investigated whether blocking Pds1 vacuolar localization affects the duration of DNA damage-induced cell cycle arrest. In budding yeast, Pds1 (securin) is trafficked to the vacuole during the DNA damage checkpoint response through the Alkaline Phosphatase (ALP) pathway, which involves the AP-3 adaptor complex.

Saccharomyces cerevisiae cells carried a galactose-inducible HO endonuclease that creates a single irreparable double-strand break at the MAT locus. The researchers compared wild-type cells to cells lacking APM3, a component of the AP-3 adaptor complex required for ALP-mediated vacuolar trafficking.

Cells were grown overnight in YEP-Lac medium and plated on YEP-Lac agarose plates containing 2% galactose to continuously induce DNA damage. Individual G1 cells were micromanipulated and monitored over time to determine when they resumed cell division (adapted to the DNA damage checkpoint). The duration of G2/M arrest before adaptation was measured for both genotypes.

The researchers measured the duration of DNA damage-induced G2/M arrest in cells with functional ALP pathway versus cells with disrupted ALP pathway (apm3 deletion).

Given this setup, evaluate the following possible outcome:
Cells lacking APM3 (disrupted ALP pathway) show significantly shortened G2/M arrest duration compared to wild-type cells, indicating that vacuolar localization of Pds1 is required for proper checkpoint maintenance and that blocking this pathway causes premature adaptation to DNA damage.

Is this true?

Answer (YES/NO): YES